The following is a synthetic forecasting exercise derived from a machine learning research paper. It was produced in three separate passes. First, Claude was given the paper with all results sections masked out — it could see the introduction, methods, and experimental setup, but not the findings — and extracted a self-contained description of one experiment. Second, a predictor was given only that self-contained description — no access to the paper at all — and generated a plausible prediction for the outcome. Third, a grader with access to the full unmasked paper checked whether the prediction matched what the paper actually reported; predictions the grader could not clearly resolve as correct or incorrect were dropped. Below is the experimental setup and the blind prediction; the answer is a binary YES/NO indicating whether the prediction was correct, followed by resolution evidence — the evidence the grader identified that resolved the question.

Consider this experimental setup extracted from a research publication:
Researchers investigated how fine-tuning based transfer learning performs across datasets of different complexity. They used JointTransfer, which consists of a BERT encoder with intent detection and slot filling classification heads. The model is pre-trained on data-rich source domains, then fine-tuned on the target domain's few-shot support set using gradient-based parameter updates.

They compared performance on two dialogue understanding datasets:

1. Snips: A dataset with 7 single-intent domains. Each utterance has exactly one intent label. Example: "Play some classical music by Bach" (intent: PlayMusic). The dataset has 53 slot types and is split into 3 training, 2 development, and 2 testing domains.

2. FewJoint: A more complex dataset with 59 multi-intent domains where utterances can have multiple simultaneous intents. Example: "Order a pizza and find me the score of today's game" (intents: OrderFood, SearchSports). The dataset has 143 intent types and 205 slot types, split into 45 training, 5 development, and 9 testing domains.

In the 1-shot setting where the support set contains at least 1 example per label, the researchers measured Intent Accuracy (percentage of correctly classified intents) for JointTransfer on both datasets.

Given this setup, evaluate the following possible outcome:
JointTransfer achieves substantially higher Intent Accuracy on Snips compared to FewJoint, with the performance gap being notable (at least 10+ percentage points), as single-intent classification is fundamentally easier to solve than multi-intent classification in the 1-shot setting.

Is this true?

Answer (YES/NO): YES